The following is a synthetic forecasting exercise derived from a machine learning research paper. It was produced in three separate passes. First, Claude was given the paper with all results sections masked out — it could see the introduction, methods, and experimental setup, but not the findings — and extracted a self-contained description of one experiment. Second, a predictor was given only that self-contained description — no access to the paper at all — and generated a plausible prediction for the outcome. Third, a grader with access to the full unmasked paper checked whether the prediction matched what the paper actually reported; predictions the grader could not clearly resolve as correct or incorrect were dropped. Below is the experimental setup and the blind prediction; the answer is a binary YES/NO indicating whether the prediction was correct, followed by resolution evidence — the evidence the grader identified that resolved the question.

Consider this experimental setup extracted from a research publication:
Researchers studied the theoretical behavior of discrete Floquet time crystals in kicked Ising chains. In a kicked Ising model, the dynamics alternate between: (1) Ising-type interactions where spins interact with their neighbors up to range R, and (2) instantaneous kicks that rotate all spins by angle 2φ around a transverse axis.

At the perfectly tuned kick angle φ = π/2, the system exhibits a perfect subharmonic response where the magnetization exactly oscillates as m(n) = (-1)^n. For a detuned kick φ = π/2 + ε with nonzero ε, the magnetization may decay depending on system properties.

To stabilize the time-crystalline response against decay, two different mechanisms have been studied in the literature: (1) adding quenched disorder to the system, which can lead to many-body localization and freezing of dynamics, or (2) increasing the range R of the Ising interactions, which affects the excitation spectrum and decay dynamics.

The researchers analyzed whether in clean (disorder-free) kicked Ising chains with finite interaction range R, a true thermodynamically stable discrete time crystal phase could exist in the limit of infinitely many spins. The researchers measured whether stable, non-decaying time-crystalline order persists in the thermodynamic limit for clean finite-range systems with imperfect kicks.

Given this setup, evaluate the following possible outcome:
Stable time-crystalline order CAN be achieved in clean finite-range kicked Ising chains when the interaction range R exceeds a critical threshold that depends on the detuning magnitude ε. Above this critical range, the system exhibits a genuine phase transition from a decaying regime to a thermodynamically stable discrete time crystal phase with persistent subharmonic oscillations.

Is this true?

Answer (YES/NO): NO